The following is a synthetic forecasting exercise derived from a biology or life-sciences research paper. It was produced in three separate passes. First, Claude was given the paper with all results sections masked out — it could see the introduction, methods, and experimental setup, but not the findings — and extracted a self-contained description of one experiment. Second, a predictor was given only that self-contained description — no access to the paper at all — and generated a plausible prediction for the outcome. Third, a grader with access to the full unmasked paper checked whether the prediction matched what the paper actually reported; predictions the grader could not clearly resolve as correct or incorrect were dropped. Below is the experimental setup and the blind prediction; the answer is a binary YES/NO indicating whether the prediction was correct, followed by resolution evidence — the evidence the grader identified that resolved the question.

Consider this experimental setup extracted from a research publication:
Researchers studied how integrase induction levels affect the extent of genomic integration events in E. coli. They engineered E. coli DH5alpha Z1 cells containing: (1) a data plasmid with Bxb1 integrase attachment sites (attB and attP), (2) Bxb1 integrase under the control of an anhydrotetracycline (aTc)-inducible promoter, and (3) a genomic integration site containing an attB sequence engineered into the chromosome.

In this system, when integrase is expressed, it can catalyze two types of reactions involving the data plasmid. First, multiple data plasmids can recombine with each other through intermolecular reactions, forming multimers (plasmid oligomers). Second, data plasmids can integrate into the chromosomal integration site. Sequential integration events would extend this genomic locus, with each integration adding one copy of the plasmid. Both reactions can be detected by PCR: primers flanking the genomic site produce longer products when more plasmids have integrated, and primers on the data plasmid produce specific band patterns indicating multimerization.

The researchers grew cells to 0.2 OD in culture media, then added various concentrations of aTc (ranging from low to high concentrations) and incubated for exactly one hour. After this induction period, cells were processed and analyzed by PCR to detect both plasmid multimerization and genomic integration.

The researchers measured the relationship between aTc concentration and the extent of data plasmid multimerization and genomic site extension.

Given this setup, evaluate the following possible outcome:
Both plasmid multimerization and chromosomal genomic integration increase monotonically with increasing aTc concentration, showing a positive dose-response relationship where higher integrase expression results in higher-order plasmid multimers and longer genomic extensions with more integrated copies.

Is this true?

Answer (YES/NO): YES